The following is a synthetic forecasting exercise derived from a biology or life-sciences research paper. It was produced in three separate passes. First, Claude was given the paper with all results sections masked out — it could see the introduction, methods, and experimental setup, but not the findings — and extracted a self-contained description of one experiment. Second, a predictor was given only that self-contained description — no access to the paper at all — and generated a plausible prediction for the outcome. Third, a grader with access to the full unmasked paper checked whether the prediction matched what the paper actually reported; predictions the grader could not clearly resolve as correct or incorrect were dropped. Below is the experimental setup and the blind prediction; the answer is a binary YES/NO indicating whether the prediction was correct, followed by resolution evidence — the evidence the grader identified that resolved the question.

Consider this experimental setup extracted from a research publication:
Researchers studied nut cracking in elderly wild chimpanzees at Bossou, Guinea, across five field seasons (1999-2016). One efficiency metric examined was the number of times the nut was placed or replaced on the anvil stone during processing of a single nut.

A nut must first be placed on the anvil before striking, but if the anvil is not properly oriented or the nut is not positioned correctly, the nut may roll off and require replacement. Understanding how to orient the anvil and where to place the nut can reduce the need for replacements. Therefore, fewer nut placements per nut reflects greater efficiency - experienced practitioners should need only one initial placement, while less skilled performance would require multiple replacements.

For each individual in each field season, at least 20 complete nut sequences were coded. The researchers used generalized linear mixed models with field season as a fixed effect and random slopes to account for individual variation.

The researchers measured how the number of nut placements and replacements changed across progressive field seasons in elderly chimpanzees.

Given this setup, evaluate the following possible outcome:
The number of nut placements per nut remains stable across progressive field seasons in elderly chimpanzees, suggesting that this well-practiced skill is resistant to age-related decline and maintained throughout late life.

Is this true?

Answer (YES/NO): YES